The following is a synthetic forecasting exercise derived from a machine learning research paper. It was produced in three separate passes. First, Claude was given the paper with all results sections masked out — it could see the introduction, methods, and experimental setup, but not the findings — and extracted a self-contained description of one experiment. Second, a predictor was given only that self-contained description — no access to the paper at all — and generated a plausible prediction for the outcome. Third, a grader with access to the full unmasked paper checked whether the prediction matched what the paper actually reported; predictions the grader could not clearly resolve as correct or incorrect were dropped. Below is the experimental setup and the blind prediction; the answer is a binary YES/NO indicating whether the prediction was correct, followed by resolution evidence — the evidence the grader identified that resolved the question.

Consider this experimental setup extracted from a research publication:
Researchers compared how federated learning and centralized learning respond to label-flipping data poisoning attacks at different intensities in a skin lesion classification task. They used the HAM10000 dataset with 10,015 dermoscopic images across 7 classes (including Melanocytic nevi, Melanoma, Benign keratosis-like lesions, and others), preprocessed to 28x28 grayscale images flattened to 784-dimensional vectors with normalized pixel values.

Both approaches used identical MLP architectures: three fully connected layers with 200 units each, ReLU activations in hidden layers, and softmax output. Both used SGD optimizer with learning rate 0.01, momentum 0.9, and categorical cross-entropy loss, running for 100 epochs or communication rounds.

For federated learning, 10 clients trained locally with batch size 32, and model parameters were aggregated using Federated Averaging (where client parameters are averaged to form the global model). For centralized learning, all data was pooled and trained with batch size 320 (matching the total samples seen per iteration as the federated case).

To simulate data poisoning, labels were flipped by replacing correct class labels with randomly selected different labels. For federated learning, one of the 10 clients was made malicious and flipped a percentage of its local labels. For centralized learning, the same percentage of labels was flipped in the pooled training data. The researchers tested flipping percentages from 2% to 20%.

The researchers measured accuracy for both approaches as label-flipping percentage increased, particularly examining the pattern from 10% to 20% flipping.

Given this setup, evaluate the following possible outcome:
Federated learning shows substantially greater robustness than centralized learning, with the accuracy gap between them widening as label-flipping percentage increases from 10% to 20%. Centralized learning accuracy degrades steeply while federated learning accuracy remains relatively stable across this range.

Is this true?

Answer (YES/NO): NO